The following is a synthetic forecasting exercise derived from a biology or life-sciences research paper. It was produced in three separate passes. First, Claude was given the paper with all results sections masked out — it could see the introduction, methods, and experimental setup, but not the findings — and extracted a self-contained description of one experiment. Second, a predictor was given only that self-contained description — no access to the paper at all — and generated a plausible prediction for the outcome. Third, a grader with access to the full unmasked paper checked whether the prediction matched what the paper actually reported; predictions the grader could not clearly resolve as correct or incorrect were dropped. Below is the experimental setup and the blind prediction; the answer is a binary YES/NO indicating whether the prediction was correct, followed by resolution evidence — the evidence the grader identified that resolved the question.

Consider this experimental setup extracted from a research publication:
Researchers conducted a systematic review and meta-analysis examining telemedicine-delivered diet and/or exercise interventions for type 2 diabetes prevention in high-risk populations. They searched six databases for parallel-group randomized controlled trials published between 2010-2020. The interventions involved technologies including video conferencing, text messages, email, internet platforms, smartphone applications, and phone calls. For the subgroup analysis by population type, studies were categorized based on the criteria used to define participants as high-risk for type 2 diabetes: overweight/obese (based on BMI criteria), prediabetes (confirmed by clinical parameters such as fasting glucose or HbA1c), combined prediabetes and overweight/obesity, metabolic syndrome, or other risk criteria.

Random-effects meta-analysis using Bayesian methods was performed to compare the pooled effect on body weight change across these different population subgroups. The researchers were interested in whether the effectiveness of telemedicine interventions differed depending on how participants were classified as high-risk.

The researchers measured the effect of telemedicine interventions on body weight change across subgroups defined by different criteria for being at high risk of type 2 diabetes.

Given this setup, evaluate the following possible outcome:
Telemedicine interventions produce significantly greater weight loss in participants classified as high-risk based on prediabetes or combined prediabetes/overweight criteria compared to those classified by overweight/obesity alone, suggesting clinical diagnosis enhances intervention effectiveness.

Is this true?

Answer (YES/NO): NO